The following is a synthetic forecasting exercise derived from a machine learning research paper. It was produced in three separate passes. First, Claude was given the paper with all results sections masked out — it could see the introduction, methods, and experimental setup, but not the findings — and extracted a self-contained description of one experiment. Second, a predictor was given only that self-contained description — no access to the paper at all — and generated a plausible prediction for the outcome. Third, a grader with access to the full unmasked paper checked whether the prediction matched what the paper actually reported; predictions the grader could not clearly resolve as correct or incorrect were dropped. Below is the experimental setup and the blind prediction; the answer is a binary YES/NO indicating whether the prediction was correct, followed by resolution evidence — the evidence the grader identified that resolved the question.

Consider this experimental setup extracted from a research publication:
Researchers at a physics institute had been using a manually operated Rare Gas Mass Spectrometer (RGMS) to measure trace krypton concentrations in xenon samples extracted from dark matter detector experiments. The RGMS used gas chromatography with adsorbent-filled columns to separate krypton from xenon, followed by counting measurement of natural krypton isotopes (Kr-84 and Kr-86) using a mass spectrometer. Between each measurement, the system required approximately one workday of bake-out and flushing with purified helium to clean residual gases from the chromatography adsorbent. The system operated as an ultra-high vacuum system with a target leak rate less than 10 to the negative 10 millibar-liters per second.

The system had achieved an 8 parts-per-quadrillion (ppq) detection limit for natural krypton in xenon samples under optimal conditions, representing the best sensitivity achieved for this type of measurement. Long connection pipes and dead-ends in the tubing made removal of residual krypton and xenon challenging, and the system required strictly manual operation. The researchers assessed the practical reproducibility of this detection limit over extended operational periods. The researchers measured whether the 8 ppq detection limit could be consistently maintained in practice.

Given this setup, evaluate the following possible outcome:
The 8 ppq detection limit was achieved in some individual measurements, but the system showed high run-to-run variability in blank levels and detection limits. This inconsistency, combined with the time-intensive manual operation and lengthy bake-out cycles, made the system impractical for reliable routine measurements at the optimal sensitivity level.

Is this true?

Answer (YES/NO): YES